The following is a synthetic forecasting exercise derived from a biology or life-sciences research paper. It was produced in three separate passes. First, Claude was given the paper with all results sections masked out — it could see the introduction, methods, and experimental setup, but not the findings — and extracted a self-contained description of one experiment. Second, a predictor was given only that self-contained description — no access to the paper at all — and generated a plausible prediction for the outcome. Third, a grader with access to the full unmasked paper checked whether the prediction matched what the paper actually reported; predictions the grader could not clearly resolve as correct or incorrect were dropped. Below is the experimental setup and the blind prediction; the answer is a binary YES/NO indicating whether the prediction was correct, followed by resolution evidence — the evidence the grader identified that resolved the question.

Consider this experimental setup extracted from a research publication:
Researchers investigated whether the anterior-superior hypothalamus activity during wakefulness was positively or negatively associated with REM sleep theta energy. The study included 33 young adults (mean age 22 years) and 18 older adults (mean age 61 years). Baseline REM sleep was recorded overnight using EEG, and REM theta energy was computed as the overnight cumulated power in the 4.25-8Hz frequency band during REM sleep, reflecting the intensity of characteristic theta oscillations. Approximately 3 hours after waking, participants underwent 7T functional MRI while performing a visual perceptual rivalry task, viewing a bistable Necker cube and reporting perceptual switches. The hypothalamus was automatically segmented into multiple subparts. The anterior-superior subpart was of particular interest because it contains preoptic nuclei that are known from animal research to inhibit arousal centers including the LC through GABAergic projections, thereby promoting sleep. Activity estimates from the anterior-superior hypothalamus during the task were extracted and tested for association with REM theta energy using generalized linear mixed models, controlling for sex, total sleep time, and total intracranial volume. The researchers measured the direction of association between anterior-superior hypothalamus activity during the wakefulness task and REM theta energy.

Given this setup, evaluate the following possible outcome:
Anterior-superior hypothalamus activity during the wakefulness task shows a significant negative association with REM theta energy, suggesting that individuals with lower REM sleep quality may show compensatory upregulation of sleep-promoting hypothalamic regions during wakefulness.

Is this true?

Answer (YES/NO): NO